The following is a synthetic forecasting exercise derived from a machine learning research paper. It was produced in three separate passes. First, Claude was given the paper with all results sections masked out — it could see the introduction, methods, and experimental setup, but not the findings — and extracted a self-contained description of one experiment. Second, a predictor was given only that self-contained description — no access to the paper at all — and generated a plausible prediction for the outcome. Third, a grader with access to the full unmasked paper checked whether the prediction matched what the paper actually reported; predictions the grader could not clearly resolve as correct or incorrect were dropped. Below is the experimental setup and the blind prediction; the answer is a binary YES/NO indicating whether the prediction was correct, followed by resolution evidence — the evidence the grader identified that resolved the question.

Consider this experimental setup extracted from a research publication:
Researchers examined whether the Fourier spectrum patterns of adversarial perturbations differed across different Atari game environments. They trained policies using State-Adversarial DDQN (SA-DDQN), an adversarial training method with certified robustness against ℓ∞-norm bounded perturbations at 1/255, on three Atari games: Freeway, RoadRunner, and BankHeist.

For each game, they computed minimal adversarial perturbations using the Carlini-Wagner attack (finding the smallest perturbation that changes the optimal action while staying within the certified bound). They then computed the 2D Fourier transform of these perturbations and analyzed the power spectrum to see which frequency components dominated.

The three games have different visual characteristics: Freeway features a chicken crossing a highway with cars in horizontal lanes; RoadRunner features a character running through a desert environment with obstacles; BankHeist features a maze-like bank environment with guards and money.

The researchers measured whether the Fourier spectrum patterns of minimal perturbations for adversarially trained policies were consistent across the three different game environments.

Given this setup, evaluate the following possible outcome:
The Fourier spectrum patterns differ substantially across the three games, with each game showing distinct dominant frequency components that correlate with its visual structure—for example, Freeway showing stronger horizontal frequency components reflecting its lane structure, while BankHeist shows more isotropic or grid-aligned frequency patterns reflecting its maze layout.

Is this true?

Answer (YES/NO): NO